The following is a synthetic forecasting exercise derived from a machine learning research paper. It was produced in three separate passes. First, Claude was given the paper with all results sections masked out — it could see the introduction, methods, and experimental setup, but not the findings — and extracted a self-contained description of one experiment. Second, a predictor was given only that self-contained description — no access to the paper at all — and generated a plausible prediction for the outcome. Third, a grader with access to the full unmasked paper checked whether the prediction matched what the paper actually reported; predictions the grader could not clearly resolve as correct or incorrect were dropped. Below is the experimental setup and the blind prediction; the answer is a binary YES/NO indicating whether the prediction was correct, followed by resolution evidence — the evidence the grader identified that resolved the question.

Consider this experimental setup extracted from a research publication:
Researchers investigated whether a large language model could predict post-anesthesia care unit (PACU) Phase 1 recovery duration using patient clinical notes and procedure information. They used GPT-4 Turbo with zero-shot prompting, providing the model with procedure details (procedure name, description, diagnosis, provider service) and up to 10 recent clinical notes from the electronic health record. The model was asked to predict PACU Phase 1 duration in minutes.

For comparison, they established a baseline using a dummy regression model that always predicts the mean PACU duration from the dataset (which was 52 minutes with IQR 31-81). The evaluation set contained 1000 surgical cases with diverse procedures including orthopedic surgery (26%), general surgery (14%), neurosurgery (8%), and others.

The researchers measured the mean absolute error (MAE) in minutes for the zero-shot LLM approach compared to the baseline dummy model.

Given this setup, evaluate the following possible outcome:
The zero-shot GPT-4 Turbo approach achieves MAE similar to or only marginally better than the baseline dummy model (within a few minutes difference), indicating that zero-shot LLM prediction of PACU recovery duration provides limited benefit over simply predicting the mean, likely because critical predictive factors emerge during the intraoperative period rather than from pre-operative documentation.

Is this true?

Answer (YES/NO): NO